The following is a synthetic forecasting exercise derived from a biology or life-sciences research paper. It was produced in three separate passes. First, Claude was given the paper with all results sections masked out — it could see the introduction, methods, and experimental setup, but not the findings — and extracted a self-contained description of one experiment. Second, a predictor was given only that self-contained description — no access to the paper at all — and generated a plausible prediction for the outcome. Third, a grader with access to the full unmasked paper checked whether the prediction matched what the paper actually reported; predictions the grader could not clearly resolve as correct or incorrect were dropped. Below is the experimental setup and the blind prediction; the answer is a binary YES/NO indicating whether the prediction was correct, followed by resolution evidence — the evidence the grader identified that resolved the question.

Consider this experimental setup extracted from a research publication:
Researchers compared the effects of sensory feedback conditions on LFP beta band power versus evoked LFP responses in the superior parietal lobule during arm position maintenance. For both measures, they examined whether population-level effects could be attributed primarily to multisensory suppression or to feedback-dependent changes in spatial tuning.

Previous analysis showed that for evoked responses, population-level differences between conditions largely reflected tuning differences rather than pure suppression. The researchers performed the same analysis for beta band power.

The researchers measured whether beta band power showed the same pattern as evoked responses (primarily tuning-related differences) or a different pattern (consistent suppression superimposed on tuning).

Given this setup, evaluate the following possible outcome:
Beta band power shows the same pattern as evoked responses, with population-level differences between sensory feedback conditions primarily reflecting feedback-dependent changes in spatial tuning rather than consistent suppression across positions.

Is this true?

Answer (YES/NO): NO